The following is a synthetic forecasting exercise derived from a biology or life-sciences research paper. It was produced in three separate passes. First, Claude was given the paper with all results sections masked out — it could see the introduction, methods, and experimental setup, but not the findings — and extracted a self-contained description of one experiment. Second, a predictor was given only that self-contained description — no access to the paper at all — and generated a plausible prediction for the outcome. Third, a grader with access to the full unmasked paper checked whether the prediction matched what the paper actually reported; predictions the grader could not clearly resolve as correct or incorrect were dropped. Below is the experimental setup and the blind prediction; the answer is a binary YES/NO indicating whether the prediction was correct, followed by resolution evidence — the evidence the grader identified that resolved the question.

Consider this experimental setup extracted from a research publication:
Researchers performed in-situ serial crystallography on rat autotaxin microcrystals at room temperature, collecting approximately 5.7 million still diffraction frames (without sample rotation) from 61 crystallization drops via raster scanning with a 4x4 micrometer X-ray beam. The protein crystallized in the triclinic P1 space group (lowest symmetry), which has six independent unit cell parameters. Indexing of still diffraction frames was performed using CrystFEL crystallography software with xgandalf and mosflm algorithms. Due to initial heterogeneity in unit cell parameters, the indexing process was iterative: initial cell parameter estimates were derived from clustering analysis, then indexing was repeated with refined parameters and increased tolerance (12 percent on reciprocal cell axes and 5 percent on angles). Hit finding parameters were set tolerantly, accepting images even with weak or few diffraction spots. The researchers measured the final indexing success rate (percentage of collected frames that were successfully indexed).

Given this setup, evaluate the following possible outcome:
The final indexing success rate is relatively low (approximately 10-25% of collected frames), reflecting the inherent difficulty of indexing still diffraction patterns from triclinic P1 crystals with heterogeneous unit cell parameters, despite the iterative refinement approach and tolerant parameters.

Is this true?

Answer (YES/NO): NO